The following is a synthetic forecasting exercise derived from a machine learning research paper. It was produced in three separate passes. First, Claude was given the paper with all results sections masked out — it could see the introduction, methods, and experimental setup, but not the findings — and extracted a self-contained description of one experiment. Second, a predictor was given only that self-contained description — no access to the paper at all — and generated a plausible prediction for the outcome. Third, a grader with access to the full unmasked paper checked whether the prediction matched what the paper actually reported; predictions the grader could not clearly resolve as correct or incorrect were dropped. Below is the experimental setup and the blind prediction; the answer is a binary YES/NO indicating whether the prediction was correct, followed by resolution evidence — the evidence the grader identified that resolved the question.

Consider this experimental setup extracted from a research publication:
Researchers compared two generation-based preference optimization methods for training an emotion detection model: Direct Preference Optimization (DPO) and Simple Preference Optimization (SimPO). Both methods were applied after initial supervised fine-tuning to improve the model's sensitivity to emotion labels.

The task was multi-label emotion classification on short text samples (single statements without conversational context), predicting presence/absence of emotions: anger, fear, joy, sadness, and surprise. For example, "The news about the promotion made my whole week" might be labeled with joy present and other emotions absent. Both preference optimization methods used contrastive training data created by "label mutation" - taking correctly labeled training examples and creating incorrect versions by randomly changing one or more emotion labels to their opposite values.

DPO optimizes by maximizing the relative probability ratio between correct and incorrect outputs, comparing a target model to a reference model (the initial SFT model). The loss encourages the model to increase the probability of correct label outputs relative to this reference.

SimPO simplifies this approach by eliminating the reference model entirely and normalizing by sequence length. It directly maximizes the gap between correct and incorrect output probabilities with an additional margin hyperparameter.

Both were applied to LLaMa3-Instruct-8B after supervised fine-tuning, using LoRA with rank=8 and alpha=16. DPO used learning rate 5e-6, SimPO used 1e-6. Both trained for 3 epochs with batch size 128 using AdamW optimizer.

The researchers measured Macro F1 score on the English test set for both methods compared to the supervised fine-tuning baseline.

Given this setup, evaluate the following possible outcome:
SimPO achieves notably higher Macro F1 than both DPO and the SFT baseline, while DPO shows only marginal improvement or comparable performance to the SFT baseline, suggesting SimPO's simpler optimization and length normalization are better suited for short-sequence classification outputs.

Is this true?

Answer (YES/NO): NO